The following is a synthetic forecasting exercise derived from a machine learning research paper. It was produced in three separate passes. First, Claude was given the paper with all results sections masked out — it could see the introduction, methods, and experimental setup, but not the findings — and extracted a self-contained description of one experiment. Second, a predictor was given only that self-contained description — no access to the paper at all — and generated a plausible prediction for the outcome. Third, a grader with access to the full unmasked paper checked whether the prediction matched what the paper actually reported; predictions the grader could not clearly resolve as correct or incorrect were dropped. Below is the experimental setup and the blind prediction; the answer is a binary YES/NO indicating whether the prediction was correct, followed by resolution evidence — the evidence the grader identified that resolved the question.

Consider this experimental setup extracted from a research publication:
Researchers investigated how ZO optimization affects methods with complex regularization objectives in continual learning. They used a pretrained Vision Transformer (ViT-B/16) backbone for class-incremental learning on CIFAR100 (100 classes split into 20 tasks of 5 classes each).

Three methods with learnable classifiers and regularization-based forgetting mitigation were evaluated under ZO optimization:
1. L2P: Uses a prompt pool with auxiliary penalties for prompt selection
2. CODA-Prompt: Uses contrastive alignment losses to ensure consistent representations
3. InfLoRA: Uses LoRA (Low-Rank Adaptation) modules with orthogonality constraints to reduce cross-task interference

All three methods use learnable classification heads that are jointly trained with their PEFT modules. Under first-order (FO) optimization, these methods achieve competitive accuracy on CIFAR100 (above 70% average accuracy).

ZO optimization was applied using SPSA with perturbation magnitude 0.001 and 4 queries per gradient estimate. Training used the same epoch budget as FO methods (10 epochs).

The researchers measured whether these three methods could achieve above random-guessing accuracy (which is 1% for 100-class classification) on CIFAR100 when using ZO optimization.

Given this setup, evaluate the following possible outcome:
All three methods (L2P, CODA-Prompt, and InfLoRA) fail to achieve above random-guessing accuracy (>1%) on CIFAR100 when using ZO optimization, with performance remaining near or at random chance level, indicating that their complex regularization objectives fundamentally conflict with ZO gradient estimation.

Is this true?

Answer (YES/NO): NO